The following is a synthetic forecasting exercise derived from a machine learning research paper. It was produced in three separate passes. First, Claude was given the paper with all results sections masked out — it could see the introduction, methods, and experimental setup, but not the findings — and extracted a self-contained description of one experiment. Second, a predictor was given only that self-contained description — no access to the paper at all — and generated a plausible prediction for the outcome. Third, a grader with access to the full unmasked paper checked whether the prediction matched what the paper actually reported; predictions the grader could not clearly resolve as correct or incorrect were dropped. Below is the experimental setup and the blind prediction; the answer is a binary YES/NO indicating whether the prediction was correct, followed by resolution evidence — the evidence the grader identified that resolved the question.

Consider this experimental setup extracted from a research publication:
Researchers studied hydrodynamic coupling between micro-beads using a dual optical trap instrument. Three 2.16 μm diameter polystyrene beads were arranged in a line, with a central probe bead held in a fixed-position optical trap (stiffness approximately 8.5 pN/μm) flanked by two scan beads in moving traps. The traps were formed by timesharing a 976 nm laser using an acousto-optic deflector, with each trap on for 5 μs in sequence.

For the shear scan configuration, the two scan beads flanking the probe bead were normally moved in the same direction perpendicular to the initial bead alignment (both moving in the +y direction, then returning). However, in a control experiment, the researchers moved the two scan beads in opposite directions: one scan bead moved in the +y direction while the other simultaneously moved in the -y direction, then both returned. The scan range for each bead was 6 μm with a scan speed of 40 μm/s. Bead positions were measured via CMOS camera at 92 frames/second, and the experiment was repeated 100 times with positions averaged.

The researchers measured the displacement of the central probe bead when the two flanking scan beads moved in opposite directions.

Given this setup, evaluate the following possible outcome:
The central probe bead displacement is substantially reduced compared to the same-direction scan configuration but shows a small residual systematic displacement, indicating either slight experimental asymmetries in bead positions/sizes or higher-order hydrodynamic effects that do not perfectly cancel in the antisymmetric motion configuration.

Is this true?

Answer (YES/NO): NO